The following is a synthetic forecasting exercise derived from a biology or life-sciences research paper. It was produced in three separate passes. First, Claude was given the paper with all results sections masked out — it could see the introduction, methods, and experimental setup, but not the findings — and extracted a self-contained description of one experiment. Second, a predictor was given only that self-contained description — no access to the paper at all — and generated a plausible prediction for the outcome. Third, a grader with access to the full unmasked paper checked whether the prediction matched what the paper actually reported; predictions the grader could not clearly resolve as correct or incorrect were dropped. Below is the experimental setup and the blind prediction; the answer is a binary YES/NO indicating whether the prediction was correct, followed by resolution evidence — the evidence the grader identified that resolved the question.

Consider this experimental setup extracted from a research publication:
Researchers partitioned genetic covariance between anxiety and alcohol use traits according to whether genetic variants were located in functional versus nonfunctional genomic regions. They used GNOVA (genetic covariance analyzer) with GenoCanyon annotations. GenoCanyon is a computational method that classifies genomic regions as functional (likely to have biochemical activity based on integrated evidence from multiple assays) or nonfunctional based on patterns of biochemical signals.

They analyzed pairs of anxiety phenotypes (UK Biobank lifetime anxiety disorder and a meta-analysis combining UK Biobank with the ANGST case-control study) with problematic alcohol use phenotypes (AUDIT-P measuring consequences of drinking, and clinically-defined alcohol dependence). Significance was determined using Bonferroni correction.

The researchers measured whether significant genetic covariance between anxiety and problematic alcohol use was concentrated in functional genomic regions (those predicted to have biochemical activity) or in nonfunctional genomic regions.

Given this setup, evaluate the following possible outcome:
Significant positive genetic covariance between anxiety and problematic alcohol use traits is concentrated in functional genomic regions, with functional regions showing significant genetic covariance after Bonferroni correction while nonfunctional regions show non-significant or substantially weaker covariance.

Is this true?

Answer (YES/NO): NO